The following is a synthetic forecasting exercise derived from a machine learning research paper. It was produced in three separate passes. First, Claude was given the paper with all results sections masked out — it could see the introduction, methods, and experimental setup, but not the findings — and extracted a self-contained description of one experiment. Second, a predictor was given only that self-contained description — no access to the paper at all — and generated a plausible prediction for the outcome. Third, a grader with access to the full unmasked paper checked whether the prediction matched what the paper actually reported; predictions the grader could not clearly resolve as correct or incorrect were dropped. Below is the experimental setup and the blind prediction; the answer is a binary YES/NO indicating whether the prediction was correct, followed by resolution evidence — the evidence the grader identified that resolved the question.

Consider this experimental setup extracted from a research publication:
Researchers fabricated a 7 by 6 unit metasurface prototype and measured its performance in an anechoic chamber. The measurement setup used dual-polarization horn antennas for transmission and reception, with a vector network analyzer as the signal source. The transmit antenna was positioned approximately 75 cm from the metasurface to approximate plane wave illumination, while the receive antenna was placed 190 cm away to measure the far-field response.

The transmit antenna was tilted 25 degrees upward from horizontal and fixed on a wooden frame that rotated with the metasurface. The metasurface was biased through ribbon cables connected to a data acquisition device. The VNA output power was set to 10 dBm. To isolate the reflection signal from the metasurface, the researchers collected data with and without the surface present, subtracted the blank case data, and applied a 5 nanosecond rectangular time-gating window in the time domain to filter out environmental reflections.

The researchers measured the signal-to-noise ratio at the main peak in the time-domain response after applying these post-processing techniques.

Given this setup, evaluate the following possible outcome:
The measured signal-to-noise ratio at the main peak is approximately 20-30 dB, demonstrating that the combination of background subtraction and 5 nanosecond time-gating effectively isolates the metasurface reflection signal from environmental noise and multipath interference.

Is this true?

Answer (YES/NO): YES